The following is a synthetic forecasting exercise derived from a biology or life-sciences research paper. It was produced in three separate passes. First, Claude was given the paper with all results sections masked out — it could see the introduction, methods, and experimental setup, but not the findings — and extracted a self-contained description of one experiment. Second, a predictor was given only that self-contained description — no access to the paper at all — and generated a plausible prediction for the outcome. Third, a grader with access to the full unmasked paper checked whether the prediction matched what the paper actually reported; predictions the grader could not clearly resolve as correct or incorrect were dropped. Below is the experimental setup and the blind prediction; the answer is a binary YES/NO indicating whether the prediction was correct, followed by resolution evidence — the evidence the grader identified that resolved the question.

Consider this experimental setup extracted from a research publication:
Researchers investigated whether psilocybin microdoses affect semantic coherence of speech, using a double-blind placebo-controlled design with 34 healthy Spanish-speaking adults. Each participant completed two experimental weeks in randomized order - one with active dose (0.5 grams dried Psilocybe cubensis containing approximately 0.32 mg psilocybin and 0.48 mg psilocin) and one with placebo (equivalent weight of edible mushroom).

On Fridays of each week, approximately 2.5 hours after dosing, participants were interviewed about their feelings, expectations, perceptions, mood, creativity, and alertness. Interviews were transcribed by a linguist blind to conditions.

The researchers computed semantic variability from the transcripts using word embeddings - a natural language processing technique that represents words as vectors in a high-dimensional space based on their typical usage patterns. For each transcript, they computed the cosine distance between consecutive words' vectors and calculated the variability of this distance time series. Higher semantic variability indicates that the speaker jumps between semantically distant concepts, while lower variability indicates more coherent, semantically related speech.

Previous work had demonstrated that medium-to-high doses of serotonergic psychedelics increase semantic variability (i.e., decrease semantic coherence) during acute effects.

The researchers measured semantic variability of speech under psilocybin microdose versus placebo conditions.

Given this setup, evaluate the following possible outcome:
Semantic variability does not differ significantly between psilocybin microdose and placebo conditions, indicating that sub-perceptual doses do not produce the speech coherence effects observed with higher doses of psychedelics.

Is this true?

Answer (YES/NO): YES